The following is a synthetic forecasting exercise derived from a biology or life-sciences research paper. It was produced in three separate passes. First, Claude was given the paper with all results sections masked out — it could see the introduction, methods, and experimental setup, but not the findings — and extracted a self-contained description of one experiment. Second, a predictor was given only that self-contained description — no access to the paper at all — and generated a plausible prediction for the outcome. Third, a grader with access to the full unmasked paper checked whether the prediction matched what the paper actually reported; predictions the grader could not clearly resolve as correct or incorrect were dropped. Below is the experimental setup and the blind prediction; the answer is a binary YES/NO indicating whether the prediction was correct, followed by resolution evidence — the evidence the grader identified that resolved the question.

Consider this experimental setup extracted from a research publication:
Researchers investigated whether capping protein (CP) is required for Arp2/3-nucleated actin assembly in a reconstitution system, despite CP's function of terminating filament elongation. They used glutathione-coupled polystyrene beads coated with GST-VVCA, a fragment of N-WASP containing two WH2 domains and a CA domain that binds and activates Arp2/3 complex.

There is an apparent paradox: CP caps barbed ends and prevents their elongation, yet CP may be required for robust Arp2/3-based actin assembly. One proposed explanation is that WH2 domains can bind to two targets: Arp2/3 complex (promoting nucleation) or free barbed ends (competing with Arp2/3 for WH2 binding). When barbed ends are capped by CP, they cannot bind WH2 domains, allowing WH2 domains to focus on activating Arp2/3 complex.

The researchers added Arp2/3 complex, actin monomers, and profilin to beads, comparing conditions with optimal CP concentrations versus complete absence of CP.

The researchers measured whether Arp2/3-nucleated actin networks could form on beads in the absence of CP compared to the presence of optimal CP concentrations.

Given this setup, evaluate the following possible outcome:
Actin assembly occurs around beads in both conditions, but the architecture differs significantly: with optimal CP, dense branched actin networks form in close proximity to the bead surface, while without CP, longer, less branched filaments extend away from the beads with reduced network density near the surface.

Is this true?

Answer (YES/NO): NO